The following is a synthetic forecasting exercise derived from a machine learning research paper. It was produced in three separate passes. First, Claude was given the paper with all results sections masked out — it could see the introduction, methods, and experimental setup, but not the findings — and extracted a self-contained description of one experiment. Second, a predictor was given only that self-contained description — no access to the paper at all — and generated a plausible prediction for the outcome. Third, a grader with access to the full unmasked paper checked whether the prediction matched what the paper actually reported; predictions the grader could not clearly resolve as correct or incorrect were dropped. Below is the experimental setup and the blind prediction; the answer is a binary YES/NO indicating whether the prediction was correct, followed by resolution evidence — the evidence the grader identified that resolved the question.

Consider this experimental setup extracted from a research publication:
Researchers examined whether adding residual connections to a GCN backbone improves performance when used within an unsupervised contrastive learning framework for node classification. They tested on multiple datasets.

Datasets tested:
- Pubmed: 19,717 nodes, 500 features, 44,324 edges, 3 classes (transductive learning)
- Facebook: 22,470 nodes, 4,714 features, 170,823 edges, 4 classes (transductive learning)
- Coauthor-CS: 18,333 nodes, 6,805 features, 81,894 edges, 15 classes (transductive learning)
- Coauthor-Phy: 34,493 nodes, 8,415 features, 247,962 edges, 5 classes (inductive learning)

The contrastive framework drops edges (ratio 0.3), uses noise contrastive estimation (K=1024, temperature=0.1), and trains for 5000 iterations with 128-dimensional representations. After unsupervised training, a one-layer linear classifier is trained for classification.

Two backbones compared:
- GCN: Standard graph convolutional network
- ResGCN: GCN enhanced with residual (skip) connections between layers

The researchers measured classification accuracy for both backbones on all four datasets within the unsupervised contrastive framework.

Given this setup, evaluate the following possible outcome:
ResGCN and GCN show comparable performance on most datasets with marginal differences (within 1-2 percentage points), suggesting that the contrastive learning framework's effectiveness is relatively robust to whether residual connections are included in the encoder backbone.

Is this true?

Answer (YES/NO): NO